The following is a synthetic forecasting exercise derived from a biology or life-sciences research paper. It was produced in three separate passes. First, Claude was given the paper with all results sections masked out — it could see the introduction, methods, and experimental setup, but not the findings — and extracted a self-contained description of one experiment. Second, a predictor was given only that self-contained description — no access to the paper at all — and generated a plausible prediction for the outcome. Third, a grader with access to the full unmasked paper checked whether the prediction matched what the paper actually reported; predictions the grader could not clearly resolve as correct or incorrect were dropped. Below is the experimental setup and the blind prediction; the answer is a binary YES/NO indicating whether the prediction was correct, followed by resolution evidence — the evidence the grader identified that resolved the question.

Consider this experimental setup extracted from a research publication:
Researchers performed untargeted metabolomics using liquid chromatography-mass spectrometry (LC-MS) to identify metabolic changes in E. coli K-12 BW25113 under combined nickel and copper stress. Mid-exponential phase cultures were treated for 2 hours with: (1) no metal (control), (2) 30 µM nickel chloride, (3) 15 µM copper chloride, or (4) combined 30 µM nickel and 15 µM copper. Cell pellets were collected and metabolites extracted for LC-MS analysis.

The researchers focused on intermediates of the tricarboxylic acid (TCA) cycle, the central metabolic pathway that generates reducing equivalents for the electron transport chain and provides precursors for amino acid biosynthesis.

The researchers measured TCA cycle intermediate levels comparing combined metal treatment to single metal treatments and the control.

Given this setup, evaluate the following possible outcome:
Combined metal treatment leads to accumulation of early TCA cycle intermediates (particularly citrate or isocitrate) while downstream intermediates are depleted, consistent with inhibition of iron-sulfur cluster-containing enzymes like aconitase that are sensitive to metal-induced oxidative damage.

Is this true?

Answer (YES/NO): NO